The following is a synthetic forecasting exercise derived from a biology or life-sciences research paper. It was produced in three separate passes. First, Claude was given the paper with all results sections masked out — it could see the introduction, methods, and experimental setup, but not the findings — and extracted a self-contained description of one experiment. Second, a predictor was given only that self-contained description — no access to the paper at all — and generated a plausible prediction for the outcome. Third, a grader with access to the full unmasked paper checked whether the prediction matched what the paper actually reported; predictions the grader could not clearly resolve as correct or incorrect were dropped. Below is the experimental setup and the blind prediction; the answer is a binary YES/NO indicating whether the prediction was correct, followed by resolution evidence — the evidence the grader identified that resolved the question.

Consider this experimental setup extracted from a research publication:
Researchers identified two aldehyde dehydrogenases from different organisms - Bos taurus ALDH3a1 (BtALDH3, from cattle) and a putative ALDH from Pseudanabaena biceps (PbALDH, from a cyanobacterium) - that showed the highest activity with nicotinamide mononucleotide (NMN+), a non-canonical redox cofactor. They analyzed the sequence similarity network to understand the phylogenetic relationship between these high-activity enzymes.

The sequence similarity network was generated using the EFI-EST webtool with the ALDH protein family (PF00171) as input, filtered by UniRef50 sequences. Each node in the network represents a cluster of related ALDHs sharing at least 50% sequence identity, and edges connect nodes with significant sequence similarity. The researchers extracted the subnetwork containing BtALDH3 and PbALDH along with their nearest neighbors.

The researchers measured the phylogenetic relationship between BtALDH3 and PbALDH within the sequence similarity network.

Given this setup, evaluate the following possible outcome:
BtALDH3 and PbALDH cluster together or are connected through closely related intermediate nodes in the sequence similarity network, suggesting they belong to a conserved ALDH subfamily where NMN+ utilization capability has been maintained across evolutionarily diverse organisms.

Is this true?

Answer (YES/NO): YES